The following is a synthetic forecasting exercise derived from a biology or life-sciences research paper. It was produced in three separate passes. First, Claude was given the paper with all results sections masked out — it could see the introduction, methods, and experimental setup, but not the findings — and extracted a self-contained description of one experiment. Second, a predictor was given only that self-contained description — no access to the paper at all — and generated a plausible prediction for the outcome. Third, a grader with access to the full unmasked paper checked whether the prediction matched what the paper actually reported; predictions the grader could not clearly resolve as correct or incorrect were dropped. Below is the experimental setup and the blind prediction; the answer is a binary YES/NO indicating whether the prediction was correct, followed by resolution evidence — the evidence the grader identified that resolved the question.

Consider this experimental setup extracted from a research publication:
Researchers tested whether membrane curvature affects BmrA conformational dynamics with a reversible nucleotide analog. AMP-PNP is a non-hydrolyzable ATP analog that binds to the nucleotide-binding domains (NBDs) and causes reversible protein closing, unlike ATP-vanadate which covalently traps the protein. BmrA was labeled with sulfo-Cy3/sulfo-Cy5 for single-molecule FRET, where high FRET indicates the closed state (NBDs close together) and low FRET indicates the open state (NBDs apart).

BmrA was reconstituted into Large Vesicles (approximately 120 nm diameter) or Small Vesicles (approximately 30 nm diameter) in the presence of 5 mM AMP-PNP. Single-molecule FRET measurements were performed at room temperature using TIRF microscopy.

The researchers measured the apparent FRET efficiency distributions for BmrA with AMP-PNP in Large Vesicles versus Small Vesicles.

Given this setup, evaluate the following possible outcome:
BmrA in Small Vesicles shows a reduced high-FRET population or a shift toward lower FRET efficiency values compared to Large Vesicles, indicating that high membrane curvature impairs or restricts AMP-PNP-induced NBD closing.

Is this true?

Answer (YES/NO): YES